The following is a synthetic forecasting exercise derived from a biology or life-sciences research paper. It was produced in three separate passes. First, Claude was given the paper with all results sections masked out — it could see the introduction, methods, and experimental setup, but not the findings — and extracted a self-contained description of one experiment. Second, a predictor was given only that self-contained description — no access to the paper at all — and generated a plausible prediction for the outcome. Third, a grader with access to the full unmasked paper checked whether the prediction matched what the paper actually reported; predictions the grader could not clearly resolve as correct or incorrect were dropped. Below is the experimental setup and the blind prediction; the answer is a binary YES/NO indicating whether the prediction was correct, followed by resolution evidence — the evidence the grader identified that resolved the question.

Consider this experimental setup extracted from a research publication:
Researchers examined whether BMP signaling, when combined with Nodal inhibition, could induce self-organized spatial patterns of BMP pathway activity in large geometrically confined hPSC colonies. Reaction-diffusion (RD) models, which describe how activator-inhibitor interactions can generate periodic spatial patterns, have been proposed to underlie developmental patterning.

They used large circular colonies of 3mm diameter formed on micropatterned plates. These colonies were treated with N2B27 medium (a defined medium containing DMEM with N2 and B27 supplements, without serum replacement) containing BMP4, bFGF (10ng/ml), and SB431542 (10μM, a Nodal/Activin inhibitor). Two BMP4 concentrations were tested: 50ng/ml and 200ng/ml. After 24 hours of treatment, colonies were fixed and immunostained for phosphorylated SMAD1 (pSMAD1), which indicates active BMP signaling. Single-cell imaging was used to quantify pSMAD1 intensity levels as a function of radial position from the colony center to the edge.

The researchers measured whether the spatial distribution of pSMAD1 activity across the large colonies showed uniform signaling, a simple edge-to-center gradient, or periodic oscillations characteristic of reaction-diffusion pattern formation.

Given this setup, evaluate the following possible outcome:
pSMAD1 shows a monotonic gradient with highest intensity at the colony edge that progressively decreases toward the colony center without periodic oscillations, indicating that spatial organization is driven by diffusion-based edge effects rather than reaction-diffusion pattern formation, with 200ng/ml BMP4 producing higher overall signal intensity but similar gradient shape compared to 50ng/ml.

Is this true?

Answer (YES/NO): NO